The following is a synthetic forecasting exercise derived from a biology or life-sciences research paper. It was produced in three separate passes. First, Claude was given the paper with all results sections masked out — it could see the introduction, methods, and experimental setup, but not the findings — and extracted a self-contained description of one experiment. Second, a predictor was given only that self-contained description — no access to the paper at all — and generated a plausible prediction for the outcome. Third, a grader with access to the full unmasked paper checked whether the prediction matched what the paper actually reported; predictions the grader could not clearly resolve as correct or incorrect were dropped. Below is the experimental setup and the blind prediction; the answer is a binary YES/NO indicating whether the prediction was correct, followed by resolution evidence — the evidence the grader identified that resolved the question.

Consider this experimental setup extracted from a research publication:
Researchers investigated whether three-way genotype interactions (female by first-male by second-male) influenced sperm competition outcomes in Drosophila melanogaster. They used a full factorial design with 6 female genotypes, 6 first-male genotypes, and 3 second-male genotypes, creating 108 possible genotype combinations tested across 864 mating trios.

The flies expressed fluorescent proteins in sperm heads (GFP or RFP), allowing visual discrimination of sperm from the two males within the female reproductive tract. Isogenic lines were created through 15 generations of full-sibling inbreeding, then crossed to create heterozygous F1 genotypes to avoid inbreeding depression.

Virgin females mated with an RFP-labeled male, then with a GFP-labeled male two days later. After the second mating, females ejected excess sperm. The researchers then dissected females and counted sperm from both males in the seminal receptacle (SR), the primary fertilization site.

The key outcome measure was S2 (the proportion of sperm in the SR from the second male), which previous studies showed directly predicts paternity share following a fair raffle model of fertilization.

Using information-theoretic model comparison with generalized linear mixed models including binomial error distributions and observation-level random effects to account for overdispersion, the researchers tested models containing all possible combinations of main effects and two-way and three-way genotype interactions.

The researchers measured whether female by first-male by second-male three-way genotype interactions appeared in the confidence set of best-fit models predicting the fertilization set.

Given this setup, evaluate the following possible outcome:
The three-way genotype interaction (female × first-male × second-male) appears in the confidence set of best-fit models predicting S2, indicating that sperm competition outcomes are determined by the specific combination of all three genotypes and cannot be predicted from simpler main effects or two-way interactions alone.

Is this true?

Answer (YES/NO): NO